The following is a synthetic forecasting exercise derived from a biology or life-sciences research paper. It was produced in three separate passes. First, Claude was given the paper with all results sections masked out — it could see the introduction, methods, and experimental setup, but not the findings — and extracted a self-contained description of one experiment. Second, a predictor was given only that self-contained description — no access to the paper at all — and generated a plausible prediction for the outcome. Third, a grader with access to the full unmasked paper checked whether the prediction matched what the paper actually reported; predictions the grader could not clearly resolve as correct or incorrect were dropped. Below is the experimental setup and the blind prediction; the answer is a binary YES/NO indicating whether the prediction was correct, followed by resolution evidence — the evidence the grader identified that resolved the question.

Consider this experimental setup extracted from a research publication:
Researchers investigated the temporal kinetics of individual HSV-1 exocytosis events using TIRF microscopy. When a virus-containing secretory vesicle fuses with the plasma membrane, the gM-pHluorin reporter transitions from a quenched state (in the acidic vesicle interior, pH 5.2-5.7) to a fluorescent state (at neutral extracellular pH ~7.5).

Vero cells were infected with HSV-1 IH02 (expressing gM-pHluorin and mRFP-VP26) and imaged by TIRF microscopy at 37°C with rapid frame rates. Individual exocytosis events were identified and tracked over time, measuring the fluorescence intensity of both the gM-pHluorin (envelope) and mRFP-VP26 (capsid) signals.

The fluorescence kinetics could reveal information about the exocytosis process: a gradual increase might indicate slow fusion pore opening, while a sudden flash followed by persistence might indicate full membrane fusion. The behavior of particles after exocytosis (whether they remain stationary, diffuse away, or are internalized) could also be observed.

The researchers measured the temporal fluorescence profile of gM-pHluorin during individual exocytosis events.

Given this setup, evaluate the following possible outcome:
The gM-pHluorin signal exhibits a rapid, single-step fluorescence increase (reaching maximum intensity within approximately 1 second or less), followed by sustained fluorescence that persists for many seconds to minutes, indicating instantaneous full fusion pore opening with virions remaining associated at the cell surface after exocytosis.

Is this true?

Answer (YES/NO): YES